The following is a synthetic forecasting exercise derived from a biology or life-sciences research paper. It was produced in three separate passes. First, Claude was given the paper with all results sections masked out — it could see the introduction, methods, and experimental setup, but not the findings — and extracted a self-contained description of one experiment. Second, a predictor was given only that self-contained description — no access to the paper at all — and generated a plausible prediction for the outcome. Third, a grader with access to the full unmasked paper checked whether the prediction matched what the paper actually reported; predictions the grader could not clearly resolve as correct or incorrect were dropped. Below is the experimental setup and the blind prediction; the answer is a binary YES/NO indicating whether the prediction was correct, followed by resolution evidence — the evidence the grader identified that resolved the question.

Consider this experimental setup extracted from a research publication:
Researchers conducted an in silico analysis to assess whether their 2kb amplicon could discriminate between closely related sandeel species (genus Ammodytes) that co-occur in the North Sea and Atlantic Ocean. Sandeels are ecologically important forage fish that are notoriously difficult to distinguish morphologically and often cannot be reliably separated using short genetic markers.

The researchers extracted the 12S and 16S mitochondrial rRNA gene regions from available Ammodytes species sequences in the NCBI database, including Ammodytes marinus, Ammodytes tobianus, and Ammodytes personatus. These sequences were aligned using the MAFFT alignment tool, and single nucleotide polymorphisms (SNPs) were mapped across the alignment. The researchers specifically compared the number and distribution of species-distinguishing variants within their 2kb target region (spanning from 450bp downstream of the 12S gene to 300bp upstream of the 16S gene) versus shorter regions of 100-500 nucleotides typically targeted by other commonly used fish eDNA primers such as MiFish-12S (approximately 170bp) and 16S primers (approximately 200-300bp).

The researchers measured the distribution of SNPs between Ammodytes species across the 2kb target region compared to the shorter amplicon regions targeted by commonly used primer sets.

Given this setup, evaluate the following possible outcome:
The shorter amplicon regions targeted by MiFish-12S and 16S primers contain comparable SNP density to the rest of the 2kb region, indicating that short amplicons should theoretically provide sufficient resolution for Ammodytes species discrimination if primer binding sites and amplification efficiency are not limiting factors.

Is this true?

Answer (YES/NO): NO